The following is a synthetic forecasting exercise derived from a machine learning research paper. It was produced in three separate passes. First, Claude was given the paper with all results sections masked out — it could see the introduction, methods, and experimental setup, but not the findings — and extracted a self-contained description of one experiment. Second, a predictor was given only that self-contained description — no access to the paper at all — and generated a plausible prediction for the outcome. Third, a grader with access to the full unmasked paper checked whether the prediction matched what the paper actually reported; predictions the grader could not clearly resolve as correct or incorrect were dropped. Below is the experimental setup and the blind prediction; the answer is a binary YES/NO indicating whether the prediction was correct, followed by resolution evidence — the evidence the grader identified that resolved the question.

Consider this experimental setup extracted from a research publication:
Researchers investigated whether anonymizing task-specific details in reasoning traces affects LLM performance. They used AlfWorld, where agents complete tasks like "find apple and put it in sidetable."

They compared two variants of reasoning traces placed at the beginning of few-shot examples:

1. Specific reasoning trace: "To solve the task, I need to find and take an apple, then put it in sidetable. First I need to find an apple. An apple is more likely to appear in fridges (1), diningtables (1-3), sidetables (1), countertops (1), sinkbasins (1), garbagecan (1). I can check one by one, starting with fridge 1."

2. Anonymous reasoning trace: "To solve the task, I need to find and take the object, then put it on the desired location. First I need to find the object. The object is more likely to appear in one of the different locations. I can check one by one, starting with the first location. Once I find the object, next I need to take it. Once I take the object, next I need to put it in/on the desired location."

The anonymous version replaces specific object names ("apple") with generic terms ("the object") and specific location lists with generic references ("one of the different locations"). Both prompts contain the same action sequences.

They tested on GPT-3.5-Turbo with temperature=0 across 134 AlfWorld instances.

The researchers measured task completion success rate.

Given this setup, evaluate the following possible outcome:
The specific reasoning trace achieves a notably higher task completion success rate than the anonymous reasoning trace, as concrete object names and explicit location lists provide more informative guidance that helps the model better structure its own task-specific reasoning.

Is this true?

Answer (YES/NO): YES